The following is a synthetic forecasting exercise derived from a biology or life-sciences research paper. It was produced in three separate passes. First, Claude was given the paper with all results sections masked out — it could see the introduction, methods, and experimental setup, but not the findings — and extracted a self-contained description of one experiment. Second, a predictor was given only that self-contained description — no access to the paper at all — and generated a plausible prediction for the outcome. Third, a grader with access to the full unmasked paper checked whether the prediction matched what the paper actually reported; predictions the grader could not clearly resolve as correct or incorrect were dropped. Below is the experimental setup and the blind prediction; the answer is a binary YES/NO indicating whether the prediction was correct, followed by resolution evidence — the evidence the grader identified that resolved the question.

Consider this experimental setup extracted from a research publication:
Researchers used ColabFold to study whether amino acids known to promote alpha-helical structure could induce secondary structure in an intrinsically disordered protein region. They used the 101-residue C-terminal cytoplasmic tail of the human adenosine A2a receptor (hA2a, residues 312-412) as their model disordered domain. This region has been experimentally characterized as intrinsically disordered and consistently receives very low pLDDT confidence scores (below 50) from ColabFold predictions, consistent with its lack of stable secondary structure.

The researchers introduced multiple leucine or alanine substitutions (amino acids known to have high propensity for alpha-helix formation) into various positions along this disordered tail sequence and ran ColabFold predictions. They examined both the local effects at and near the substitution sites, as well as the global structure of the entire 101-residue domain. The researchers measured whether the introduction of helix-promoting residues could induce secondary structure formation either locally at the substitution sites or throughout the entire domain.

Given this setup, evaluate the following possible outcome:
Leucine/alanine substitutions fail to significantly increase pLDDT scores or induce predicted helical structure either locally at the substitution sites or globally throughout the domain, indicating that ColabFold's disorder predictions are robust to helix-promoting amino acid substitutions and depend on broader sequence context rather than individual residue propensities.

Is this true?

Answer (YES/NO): NO